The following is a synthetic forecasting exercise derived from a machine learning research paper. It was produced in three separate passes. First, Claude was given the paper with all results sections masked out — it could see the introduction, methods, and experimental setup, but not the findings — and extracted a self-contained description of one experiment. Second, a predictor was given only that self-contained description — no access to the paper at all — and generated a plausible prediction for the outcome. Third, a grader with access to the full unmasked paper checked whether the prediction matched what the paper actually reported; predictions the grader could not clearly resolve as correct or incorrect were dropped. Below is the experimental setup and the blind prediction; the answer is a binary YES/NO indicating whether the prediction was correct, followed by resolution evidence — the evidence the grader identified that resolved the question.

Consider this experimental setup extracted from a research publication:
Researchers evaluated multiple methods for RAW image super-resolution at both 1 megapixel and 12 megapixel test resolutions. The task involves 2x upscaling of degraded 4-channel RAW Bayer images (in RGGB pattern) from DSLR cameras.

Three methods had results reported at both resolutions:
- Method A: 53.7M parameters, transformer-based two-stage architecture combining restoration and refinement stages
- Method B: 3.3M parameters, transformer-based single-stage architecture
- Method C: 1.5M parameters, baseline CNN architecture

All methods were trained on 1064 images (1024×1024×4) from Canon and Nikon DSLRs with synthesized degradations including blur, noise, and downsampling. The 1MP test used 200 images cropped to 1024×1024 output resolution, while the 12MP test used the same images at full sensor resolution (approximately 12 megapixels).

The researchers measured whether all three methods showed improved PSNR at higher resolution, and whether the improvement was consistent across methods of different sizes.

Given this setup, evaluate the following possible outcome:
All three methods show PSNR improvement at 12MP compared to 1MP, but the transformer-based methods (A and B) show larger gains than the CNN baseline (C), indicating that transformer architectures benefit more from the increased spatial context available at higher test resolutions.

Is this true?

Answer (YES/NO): NO